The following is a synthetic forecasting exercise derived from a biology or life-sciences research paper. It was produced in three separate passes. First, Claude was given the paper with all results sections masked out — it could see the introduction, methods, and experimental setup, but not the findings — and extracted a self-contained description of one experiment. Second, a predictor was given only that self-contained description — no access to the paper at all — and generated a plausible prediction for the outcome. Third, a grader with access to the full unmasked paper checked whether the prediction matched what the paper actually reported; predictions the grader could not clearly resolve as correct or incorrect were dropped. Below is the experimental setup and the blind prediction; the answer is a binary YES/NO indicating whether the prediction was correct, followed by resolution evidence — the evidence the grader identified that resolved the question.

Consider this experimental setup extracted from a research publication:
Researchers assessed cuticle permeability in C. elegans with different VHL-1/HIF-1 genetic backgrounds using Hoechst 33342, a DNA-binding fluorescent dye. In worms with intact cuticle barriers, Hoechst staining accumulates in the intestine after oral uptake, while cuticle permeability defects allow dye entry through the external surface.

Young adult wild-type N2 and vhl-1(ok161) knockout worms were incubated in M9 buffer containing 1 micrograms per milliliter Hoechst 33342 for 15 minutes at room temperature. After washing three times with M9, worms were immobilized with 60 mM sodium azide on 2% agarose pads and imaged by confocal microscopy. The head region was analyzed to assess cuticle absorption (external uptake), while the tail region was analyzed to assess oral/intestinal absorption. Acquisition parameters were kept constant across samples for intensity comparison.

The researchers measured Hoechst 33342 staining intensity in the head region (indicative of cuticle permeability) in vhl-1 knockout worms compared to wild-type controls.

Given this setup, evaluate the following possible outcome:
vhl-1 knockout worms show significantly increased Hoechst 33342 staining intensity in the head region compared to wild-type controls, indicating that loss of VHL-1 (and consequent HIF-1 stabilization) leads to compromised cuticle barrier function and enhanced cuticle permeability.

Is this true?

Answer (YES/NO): YES